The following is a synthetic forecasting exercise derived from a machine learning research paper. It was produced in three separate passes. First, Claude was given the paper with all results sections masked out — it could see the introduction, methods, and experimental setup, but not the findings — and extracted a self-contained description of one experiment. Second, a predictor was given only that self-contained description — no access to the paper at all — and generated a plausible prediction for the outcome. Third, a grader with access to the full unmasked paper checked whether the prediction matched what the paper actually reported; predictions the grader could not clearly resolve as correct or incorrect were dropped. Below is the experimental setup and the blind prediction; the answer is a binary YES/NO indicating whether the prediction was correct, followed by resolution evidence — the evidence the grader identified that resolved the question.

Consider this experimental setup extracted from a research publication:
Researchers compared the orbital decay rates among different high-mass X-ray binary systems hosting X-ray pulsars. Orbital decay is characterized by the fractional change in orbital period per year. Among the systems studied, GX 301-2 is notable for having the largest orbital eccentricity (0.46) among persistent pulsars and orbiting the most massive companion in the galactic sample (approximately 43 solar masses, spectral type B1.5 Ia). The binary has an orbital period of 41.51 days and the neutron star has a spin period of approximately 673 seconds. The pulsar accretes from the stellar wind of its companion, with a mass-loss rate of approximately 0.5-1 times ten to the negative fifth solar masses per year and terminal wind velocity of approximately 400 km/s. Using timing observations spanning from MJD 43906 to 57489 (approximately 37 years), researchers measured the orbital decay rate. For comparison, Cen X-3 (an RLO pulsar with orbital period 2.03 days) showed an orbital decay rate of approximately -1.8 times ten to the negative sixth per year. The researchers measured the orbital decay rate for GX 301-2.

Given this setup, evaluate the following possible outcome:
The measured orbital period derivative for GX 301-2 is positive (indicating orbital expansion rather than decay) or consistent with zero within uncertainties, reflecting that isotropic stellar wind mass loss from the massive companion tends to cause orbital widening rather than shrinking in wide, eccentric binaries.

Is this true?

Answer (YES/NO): NO